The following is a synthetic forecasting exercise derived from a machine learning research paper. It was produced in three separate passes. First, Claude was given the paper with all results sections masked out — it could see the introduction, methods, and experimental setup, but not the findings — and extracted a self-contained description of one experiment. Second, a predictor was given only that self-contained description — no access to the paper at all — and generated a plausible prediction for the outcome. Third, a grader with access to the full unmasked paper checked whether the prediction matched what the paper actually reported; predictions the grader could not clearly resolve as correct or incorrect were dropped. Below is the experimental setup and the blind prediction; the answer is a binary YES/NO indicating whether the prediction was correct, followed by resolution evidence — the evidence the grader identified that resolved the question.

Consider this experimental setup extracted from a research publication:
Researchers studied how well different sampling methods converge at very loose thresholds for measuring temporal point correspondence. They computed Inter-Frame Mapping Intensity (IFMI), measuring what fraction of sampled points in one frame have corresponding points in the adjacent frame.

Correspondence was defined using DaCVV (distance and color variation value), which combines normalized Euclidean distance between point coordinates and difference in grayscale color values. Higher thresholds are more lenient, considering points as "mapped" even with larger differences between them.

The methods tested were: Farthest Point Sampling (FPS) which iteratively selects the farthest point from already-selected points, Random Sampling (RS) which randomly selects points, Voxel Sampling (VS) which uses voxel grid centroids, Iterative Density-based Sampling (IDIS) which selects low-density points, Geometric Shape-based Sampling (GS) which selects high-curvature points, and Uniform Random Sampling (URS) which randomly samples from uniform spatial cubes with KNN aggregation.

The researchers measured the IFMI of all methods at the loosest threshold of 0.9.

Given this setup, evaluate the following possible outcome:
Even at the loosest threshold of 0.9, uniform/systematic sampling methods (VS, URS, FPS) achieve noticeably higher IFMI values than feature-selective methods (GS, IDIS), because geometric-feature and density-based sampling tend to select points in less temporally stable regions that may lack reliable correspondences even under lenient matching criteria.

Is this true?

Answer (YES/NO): NO